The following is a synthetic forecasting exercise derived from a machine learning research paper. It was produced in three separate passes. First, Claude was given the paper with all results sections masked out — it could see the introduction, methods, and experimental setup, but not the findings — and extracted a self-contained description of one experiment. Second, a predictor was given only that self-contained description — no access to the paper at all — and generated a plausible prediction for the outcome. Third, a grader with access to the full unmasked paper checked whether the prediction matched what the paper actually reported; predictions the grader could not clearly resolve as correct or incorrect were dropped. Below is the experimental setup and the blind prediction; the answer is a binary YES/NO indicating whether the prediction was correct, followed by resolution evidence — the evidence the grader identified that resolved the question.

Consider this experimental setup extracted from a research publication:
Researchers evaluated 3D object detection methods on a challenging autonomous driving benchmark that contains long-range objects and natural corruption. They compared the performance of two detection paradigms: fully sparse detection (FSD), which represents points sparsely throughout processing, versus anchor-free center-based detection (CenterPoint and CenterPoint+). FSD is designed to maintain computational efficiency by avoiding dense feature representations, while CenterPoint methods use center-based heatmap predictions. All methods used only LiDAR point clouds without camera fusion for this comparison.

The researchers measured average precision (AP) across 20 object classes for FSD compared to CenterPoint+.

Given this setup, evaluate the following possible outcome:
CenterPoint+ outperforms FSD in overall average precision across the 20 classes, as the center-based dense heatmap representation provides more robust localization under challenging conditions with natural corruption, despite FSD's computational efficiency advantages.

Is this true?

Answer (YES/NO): NO